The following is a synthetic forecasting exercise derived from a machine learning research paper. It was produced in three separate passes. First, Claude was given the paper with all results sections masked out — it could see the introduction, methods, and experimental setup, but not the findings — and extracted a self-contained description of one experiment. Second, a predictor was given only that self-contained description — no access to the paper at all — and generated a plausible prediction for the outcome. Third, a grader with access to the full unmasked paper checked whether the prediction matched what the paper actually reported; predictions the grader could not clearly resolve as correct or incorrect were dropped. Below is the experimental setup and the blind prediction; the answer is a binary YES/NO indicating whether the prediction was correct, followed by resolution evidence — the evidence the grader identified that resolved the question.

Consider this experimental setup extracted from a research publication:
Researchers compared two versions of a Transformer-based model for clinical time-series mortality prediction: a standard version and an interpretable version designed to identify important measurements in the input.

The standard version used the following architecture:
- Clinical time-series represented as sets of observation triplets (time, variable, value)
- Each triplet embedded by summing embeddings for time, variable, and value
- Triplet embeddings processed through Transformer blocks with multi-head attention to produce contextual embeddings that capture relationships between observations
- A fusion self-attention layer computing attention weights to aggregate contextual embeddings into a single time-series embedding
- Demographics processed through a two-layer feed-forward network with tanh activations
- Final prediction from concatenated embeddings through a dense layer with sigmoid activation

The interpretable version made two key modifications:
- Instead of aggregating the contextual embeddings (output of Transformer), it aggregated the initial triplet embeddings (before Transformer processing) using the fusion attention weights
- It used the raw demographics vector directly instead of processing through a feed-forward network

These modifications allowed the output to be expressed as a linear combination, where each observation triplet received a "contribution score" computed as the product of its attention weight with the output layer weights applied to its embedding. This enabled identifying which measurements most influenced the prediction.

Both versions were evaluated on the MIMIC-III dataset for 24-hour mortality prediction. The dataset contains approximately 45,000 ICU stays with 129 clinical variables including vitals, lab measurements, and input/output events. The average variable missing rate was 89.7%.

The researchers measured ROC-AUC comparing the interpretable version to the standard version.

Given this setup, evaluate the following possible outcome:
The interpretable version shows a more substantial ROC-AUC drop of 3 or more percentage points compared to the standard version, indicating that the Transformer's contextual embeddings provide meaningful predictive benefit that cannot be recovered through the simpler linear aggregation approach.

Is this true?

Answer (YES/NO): NO